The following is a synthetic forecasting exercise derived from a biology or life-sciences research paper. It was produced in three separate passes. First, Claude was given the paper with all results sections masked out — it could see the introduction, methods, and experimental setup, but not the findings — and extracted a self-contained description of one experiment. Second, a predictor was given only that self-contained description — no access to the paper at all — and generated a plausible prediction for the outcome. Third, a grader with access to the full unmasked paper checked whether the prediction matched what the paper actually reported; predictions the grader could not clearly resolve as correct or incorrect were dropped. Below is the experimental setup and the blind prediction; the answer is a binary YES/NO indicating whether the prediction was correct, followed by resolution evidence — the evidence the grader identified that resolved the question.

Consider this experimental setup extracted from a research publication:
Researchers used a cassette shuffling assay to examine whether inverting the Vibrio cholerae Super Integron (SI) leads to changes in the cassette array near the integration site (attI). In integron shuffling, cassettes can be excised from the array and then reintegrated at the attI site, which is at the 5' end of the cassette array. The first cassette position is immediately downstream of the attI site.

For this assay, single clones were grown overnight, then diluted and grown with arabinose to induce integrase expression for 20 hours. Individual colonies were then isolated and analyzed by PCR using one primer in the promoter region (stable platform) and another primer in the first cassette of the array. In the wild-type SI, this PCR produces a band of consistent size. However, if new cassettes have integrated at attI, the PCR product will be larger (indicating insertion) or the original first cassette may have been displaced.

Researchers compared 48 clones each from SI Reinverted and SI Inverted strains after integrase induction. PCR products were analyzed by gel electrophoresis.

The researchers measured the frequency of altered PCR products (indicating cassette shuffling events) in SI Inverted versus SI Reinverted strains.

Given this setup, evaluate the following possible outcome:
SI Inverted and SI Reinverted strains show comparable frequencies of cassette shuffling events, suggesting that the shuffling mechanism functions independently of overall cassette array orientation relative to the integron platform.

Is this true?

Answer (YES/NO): NO